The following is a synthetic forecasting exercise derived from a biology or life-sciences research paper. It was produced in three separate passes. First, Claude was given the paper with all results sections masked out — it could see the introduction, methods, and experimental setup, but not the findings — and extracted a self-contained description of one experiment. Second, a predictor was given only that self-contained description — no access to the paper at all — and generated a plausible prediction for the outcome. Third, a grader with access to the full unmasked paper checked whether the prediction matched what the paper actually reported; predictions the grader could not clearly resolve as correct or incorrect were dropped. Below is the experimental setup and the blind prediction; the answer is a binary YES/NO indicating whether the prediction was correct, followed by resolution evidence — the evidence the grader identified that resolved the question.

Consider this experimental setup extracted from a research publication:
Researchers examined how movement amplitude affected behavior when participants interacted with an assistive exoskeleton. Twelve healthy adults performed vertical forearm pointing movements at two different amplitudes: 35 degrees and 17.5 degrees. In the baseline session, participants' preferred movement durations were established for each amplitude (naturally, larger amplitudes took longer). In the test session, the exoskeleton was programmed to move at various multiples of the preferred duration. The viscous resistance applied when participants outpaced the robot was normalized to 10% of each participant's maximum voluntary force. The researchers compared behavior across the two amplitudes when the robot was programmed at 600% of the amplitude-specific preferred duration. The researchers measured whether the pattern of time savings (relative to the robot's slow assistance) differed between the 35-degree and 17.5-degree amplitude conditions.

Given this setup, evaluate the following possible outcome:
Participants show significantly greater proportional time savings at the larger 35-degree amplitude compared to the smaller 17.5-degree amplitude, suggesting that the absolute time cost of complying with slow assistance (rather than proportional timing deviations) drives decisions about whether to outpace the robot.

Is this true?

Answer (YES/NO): NO